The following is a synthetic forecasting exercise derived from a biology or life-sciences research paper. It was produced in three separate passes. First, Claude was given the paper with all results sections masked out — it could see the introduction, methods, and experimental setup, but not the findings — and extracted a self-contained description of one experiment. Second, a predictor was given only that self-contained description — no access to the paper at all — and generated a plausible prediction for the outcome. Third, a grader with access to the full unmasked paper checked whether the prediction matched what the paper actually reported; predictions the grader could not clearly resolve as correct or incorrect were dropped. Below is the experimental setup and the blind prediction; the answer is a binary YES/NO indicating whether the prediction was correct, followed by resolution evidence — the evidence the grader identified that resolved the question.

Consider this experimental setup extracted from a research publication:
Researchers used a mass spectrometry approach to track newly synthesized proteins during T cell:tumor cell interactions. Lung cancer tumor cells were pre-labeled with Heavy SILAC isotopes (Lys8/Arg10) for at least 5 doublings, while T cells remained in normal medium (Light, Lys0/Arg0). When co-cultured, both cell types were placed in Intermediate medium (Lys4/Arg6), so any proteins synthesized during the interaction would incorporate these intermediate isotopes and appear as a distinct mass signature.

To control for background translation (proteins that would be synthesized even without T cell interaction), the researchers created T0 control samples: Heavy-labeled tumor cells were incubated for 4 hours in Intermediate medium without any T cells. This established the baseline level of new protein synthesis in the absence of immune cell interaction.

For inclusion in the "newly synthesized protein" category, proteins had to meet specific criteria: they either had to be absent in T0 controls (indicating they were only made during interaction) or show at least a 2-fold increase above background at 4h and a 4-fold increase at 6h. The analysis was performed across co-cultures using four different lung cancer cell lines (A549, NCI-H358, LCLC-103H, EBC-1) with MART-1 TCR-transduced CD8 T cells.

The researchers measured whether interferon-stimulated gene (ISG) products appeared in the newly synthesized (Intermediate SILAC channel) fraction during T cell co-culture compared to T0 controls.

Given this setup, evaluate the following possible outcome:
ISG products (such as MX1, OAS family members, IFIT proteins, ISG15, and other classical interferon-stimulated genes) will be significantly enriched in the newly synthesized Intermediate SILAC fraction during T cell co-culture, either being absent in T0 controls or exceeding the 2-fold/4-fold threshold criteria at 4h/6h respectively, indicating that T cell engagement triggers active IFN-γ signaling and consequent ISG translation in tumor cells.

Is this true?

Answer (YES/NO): YES